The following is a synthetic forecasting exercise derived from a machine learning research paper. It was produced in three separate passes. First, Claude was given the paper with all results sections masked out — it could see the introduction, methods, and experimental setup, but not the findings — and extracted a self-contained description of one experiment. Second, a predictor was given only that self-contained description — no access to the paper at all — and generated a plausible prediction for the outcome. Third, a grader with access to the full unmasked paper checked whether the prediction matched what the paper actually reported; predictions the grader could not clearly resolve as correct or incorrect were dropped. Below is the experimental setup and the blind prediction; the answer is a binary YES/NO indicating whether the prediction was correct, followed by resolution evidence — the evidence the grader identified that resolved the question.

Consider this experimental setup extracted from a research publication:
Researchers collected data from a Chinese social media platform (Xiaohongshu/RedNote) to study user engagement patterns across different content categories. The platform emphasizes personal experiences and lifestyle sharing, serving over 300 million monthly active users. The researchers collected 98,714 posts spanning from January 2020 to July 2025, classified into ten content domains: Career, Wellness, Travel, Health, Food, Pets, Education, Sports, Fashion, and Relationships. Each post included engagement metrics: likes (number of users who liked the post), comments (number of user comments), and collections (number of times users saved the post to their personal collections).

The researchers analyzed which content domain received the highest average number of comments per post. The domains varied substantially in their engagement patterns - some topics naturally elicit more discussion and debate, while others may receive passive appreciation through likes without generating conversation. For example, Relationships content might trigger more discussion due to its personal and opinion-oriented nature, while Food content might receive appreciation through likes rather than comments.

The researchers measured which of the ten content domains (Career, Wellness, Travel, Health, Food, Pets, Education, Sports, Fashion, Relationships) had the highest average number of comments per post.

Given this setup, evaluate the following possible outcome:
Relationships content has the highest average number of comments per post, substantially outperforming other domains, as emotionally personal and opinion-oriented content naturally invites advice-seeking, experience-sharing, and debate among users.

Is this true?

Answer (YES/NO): YES